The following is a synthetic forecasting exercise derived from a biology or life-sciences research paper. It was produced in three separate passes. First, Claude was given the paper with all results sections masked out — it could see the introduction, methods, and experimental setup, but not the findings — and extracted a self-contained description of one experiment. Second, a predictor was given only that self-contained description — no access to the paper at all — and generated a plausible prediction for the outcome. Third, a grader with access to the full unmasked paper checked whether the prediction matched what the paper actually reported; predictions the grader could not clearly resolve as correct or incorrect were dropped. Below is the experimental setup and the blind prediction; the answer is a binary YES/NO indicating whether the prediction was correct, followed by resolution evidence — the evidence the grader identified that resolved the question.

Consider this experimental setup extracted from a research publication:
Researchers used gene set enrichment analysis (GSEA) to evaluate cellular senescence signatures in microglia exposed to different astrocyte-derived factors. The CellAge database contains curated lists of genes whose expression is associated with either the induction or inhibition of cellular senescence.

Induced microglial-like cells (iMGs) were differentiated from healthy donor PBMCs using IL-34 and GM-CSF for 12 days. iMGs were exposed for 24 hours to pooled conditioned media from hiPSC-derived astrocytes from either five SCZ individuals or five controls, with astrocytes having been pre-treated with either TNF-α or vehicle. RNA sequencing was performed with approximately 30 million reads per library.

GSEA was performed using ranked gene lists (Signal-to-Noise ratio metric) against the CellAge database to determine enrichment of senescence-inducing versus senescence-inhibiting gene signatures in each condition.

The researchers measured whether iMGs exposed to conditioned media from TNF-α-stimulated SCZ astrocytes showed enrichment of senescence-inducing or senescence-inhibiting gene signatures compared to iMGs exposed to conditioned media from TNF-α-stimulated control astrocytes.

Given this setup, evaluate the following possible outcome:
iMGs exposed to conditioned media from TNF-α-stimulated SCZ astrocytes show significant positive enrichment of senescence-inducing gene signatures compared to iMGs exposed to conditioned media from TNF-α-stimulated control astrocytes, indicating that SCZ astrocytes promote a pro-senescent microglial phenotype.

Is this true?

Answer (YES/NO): YES